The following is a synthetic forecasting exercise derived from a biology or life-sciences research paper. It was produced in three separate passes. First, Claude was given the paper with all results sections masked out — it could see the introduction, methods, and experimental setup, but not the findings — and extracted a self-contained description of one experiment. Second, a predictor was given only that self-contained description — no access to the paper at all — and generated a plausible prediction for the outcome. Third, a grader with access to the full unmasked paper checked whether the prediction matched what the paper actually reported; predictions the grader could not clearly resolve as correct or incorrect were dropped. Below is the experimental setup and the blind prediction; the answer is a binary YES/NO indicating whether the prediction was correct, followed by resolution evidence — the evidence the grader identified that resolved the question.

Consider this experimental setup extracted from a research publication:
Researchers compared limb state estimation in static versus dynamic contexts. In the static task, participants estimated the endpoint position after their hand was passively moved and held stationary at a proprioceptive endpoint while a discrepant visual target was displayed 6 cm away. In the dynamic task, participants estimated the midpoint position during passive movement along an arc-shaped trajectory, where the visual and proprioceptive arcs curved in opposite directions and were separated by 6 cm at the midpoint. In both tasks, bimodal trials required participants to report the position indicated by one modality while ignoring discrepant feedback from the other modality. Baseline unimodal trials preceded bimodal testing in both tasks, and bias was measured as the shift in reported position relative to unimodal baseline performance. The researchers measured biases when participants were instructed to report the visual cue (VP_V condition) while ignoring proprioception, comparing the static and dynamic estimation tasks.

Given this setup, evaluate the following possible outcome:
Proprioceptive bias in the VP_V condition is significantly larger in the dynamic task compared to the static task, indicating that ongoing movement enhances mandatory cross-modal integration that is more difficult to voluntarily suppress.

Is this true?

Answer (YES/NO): NO